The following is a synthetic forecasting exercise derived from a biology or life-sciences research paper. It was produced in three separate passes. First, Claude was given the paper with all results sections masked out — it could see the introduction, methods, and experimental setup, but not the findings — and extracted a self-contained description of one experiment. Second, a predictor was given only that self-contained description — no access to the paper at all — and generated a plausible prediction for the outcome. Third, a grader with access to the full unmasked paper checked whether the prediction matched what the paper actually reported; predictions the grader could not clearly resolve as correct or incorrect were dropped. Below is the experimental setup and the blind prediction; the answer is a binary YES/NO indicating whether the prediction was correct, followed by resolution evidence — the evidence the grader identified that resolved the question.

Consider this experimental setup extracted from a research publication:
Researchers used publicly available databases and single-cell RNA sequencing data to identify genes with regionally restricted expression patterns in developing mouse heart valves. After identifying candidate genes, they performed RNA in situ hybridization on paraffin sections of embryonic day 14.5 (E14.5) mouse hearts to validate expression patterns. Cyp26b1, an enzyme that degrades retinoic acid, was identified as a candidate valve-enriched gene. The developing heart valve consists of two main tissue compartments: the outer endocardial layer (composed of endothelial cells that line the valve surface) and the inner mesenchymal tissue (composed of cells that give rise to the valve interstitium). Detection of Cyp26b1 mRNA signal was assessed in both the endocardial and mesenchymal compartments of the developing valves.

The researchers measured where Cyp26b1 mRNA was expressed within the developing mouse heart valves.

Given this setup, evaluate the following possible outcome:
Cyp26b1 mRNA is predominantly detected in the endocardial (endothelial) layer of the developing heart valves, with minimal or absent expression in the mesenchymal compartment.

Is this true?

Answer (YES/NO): YES